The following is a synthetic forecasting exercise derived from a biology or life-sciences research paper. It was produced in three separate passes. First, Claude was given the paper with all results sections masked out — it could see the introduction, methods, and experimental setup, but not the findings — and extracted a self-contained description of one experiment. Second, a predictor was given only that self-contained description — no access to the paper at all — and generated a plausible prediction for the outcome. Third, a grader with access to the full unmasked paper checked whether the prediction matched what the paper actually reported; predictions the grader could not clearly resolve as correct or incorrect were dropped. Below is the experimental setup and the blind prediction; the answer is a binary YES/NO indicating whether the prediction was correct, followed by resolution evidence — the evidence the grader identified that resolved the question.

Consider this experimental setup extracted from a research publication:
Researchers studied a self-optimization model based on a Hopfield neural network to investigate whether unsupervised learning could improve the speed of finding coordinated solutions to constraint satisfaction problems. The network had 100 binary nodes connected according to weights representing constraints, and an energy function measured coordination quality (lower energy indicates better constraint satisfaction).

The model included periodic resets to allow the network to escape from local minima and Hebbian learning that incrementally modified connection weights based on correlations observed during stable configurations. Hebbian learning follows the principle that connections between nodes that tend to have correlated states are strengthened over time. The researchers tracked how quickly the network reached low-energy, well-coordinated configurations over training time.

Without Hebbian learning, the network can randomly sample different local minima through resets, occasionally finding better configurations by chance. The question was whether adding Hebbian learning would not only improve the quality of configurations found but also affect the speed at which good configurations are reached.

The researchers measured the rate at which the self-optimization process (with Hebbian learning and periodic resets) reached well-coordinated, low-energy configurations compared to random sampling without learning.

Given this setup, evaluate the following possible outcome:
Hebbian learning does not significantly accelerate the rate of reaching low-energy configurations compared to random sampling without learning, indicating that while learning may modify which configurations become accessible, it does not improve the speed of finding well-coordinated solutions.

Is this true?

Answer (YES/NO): NO